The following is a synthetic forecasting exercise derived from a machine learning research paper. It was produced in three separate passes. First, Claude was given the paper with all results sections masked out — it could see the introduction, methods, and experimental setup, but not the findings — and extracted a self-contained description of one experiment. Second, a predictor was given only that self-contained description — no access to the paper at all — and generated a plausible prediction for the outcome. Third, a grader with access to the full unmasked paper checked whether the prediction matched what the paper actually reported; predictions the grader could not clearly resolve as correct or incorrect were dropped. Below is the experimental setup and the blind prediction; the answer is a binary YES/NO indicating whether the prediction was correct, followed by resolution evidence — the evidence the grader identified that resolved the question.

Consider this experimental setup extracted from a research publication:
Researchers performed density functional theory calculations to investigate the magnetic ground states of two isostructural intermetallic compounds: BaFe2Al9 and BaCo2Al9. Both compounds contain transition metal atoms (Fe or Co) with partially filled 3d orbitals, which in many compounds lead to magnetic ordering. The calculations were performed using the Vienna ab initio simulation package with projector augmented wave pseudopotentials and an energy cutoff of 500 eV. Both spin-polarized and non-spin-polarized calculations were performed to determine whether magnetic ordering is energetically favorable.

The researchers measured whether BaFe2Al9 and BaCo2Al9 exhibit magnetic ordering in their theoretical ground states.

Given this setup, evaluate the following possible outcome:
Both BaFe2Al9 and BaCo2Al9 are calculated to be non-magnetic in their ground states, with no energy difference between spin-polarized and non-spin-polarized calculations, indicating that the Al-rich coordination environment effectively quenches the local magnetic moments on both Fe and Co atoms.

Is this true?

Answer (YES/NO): NO